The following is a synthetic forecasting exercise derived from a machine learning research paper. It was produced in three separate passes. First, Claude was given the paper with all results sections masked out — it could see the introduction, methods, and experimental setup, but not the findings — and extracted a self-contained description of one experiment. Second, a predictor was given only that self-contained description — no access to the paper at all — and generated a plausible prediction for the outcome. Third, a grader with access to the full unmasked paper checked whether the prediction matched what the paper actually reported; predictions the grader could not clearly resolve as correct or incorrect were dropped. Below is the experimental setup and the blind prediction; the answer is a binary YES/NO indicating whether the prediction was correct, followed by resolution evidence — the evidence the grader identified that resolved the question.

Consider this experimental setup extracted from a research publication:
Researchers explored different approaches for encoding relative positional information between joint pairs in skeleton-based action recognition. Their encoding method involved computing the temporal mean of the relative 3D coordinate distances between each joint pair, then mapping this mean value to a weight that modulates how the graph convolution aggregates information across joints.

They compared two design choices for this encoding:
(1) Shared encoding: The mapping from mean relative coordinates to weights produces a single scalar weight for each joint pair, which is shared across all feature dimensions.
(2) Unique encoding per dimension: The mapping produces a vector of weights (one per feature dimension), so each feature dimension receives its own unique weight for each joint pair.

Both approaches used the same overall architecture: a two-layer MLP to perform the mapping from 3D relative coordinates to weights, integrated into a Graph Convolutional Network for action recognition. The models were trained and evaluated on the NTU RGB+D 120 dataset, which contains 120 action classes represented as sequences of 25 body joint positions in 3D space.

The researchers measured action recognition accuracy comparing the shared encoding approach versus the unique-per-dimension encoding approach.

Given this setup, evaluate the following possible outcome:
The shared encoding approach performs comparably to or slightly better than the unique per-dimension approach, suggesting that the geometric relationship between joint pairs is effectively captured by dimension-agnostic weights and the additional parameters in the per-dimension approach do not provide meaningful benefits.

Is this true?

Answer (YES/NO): NO